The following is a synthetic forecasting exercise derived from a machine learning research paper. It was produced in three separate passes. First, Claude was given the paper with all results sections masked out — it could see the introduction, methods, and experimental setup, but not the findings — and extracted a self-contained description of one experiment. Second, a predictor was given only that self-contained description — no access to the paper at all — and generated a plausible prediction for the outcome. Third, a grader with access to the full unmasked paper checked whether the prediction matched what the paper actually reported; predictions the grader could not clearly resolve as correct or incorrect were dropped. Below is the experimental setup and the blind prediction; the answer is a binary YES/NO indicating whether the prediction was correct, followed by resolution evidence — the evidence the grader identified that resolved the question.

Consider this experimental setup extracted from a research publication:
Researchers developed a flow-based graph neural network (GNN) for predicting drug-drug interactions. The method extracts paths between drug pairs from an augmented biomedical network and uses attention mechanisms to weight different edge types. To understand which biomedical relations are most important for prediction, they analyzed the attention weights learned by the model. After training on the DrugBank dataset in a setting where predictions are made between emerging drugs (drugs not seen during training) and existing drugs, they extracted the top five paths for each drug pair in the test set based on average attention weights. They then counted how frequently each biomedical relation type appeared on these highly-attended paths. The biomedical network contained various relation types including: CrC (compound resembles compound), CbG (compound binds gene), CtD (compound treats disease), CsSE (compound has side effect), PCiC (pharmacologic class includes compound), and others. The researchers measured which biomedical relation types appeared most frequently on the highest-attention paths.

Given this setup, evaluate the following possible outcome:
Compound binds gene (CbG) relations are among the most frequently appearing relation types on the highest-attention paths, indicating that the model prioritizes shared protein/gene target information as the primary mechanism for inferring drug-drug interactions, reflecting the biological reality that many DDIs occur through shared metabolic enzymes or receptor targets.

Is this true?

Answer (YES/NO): NO